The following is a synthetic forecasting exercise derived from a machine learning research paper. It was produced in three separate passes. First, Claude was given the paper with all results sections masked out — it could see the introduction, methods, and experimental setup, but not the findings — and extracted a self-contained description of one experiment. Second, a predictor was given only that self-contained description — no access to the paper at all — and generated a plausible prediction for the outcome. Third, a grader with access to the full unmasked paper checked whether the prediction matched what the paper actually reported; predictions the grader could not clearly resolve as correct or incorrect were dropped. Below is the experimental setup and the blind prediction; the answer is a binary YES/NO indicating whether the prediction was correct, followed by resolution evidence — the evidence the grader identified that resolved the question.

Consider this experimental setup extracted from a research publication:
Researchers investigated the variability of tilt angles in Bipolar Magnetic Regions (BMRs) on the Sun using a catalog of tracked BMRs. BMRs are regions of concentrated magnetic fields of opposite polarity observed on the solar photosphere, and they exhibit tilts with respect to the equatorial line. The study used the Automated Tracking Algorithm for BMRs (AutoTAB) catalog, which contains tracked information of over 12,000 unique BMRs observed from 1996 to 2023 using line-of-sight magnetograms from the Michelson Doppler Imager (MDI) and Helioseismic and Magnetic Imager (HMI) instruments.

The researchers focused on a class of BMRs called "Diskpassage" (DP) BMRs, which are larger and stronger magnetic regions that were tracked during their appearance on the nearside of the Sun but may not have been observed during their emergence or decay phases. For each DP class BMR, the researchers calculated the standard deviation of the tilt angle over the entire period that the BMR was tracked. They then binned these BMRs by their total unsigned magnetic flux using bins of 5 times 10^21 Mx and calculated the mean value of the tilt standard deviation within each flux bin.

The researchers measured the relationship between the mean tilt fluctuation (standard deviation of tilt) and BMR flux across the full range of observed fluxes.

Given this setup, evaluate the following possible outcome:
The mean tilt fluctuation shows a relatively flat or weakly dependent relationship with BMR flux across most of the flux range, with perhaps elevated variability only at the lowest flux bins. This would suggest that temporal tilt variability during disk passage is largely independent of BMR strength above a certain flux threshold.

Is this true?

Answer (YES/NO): YES